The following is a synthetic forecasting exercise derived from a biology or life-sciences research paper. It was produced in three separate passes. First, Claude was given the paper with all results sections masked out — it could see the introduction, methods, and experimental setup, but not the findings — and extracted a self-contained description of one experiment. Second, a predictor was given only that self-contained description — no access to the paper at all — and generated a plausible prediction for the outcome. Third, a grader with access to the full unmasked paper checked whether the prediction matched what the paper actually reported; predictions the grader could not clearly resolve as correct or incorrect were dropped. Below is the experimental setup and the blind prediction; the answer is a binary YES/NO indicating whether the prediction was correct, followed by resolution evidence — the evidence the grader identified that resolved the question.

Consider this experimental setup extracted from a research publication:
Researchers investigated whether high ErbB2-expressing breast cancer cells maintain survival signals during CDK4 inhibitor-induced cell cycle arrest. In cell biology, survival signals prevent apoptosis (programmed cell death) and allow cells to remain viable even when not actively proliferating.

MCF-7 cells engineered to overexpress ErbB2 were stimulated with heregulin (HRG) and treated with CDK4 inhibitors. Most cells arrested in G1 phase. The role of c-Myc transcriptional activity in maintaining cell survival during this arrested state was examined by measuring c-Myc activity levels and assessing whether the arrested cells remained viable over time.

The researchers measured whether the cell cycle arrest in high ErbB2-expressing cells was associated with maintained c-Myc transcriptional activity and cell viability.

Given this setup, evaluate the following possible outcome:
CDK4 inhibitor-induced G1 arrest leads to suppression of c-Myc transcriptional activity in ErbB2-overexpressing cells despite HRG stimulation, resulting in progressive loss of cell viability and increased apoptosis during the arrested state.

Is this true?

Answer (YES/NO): NO